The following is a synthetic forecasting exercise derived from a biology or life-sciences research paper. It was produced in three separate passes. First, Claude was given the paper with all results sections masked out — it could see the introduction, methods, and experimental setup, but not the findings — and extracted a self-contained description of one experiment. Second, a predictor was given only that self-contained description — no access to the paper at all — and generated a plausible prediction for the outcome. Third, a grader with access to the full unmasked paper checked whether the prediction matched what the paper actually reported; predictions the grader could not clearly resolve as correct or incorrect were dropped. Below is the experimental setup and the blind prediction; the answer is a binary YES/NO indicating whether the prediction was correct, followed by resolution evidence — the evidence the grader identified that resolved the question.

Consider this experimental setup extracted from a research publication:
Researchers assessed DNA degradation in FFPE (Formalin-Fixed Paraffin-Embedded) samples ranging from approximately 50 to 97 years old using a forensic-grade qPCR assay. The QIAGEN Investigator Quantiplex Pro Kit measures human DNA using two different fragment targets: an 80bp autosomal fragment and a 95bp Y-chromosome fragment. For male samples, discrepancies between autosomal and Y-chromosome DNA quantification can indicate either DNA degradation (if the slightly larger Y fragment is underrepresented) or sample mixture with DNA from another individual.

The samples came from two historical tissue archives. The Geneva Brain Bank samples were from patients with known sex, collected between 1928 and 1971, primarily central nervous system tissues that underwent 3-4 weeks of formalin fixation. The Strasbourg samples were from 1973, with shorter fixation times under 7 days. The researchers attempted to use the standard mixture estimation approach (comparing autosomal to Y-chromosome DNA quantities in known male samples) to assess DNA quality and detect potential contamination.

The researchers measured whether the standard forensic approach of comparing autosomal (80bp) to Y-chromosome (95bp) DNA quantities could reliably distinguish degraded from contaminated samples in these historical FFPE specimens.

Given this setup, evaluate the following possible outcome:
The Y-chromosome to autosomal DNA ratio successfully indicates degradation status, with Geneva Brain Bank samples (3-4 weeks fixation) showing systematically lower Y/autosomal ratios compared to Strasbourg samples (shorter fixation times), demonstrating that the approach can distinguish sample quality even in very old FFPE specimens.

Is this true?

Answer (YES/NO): NO